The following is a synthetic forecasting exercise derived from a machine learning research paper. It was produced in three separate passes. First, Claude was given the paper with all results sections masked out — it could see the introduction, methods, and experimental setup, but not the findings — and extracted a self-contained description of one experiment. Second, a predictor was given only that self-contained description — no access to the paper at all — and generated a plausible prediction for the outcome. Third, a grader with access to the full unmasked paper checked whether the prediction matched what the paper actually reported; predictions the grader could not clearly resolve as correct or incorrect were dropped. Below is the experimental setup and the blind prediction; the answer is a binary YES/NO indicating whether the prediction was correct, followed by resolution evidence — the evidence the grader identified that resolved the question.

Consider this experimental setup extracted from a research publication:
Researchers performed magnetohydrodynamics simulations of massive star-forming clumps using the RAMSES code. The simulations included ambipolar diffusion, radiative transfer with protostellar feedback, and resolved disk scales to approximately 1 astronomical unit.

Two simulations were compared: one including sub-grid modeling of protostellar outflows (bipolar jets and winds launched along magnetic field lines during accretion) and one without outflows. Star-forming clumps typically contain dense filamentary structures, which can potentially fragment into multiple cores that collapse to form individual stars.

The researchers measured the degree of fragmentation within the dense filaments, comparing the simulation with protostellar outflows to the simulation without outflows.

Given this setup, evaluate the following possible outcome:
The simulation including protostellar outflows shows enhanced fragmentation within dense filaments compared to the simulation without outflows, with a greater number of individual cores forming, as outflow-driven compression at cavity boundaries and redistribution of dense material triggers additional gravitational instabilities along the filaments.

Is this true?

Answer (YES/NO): YES